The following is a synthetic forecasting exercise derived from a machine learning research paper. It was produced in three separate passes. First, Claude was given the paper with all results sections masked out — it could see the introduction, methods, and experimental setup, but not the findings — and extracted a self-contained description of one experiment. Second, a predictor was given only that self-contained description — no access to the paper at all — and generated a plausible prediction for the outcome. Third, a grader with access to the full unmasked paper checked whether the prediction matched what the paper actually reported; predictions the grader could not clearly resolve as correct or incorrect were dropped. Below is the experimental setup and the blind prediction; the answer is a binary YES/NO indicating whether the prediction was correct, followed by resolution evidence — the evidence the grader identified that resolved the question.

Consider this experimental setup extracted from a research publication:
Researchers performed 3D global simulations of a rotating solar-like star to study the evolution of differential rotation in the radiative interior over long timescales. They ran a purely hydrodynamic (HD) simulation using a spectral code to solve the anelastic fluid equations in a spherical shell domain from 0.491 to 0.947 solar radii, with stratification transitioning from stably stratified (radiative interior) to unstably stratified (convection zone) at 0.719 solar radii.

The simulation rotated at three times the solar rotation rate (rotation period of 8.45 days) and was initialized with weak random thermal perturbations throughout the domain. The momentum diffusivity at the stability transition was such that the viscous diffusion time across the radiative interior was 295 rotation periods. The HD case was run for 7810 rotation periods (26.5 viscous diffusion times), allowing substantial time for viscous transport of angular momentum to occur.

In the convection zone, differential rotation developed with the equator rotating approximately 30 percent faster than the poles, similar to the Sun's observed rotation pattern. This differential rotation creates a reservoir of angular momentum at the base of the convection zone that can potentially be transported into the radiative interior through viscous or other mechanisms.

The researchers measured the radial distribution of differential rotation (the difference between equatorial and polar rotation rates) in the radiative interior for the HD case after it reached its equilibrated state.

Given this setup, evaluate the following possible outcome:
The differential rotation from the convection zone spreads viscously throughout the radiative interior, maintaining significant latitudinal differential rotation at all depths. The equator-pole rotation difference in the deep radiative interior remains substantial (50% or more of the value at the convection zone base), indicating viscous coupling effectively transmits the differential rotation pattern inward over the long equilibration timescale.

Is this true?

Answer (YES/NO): YES